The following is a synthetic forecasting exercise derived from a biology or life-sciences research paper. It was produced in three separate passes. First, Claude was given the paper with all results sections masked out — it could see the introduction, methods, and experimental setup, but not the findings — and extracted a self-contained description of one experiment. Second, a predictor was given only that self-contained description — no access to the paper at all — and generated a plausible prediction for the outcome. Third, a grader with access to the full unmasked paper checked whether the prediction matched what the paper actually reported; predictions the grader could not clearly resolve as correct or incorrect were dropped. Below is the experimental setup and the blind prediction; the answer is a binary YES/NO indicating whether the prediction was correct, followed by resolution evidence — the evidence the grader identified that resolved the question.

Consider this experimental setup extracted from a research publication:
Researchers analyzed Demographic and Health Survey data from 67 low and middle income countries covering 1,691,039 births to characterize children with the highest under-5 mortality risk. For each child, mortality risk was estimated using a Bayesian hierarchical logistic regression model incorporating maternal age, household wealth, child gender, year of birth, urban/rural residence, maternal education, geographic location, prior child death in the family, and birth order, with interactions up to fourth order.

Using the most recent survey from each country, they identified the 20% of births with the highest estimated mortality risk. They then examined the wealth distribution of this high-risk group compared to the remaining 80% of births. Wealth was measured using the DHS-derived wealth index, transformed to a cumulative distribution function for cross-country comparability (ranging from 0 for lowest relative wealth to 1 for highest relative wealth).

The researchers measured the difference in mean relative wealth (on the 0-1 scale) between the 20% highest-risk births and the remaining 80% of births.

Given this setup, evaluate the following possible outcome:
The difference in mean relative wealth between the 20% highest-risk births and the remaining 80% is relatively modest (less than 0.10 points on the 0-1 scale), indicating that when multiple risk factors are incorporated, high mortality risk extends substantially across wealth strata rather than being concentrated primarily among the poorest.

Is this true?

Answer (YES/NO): NO